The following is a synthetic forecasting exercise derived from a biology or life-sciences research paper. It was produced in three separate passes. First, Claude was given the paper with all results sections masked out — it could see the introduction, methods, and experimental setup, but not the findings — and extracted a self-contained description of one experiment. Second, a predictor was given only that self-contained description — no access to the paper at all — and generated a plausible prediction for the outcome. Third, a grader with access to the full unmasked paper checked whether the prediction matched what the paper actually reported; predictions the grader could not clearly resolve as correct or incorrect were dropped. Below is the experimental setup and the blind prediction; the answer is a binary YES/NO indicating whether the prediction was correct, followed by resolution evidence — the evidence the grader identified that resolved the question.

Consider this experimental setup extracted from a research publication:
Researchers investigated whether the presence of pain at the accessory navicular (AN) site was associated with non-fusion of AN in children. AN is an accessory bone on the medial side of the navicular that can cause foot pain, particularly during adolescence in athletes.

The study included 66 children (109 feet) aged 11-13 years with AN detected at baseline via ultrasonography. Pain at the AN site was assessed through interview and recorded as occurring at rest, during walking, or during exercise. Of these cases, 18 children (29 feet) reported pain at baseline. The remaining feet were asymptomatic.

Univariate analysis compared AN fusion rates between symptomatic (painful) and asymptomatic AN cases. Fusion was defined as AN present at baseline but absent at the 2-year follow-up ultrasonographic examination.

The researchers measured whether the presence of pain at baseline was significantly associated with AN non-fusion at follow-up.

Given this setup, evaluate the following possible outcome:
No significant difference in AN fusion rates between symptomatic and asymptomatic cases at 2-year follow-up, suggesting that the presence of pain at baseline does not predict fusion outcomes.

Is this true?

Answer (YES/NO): YES